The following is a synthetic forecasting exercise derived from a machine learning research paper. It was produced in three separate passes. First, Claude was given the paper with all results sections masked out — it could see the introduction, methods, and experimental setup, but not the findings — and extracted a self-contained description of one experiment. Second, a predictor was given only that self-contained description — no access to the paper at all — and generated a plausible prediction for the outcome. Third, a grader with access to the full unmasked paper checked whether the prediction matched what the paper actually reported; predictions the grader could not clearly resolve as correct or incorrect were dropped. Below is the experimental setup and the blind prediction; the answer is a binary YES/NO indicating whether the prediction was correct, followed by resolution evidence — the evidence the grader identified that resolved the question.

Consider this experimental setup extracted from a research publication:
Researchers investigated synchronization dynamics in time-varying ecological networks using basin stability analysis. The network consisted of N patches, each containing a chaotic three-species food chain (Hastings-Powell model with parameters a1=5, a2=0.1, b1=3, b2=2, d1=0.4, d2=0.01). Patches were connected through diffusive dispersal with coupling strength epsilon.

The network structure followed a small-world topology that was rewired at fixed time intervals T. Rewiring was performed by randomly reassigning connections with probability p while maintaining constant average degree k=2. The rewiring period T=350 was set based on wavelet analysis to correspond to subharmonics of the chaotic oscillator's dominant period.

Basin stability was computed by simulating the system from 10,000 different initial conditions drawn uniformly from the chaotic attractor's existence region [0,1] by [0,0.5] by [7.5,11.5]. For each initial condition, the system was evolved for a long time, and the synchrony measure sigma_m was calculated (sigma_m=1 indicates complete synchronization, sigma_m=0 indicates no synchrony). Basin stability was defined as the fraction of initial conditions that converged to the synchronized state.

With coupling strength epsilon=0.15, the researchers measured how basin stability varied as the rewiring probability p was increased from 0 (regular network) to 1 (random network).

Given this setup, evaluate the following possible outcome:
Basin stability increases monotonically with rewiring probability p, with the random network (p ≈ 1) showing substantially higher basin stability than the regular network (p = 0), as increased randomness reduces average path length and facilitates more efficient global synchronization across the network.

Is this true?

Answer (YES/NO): NO